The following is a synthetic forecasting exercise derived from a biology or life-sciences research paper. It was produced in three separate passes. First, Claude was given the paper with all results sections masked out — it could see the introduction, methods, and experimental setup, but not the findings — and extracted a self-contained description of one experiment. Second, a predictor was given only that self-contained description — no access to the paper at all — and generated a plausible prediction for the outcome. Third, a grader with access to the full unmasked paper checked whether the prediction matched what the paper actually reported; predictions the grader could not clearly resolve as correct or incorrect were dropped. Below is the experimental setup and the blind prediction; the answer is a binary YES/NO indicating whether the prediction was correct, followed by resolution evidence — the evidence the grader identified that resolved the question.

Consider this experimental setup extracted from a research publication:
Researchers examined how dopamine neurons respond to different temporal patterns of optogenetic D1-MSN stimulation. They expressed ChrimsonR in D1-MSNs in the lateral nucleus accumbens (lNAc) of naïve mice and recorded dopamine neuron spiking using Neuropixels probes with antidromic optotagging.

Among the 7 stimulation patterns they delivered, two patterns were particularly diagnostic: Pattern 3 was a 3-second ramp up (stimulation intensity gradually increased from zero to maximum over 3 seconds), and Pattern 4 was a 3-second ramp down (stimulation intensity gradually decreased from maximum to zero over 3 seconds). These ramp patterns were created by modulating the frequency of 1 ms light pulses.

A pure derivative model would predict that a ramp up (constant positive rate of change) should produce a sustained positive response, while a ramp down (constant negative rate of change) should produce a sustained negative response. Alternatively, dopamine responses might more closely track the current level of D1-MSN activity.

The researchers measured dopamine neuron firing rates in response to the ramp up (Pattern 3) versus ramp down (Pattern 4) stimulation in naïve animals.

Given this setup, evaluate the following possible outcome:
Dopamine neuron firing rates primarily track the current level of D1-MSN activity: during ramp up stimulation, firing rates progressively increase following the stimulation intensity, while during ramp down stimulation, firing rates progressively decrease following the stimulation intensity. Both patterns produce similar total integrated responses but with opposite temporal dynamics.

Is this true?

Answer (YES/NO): NO